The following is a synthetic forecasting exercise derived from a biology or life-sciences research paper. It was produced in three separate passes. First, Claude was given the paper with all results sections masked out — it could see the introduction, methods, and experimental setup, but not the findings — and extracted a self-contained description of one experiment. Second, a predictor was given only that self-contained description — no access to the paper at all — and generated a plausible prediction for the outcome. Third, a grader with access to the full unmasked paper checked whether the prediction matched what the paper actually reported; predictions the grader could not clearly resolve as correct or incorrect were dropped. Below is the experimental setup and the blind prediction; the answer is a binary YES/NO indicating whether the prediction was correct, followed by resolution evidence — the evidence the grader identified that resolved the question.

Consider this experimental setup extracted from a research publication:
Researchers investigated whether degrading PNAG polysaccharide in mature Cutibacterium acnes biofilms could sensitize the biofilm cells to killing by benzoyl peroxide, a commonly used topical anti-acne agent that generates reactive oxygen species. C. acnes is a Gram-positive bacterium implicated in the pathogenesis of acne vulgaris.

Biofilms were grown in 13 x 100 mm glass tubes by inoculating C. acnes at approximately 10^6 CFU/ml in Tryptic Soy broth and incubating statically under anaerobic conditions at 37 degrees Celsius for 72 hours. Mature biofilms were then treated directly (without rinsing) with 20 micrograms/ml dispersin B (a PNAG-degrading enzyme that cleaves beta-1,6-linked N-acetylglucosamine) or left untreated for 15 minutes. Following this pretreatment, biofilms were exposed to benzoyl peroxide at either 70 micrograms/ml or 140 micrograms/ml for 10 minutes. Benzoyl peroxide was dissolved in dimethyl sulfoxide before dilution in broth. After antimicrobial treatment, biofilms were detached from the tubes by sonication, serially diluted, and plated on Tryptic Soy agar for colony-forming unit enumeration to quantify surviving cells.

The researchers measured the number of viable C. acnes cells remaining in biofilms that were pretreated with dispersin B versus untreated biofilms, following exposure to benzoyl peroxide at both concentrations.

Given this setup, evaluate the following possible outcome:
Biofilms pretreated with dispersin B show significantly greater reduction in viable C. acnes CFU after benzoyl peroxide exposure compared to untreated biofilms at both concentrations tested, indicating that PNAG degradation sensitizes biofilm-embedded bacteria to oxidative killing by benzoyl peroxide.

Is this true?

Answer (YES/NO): YES